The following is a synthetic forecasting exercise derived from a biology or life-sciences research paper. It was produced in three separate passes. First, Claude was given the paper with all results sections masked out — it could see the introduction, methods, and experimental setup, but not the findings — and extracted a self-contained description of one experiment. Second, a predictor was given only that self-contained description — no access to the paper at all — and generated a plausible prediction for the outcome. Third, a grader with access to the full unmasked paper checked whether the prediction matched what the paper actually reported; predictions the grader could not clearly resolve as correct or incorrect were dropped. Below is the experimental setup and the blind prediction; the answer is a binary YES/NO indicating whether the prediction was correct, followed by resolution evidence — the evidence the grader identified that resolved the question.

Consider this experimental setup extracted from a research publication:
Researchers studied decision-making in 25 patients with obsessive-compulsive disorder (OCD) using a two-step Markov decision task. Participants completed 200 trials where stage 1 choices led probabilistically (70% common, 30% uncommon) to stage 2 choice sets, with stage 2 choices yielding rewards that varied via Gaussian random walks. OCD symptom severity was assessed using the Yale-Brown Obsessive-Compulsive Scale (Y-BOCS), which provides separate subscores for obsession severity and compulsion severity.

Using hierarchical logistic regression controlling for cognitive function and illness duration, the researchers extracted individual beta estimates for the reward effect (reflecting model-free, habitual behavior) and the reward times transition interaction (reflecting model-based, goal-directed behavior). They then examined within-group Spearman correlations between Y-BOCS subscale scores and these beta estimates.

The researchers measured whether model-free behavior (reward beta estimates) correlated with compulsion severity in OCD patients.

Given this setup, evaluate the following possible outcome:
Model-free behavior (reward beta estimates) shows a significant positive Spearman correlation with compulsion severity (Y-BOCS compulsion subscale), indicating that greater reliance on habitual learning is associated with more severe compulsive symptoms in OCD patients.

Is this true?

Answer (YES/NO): NO